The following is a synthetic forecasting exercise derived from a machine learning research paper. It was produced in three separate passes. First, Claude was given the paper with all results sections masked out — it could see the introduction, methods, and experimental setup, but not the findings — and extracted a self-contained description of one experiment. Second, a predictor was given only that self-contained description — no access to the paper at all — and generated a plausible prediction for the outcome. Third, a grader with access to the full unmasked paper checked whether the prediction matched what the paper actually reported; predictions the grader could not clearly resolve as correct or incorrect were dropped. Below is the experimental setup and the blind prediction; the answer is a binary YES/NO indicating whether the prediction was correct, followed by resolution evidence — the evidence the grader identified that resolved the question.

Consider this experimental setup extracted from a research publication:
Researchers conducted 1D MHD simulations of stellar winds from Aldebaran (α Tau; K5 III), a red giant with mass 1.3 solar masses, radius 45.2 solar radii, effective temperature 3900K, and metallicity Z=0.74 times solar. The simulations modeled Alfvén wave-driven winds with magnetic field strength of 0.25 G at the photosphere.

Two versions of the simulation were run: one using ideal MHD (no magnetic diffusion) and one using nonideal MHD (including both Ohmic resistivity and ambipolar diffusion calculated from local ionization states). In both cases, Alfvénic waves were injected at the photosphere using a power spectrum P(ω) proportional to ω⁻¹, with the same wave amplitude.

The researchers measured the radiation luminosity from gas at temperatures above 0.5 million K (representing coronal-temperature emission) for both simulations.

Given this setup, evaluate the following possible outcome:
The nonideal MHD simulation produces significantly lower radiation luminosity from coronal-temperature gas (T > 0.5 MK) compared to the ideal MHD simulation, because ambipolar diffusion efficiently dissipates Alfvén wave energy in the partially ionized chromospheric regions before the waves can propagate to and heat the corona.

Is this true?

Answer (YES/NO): YES